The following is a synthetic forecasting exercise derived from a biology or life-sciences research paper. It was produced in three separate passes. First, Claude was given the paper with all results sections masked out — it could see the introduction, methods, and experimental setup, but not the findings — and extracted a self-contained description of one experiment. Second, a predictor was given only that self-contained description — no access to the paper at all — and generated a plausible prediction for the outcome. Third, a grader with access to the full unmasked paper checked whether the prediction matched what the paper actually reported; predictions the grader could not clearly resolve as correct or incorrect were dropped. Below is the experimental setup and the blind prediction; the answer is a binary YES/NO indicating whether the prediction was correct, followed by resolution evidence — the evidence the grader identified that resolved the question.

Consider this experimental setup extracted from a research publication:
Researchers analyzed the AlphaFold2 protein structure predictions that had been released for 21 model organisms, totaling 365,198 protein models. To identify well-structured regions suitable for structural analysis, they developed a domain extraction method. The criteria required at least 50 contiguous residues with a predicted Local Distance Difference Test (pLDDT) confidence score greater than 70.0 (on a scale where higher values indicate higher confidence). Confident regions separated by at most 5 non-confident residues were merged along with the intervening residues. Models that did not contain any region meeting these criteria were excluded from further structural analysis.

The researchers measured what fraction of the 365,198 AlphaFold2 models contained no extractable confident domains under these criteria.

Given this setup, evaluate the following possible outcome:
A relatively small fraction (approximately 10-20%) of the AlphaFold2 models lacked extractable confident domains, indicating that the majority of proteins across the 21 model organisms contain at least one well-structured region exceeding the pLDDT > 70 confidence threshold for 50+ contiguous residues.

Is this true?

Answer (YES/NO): NO